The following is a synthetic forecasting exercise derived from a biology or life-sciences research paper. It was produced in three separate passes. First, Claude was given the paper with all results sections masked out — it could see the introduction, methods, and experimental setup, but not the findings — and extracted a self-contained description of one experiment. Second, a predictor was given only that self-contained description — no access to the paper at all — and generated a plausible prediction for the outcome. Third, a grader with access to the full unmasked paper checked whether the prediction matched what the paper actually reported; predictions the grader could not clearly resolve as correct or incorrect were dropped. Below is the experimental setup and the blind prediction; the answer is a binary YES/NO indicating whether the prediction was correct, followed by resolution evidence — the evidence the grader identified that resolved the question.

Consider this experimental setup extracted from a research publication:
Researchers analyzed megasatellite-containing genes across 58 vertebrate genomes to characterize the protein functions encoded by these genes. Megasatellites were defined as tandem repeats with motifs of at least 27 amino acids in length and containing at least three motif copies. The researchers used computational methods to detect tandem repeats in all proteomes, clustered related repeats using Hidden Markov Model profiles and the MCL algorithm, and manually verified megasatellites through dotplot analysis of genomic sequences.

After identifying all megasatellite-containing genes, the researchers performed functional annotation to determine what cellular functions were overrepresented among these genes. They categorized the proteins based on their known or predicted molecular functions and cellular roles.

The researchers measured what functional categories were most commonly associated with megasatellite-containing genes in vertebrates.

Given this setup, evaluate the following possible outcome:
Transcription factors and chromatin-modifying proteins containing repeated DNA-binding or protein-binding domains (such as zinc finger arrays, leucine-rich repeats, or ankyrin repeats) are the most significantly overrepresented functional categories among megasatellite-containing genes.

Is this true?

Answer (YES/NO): NO